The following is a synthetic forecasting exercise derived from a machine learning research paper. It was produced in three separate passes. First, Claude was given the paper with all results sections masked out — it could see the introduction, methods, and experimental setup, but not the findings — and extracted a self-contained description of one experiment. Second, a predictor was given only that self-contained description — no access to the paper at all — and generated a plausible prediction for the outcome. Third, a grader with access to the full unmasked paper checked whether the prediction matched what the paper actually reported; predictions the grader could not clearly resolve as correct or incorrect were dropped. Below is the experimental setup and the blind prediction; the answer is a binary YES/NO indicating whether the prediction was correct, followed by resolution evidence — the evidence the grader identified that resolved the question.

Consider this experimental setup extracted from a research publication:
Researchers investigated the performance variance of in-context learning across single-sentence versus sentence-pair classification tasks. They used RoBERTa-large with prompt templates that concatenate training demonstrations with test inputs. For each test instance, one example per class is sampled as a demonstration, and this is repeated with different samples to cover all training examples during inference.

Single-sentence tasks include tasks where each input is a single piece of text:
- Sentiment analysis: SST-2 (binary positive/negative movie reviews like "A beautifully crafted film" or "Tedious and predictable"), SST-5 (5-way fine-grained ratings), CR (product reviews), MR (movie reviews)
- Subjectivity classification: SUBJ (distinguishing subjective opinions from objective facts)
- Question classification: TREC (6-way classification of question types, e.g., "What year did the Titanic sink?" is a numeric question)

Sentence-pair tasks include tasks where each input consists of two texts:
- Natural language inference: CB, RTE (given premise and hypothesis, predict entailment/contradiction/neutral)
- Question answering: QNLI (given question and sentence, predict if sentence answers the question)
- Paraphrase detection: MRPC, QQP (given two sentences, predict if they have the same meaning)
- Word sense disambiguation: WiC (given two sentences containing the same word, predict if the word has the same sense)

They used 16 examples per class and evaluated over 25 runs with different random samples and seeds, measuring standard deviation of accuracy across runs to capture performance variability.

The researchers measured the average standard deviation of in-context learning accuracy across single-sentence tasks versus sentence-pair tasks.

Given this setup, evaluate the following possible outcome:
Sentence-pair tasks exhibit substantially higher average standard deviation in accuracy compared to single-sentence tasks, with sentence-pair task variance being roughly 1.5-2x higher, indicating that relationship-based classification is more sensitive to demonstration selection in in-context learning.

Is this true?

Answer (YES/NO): YES